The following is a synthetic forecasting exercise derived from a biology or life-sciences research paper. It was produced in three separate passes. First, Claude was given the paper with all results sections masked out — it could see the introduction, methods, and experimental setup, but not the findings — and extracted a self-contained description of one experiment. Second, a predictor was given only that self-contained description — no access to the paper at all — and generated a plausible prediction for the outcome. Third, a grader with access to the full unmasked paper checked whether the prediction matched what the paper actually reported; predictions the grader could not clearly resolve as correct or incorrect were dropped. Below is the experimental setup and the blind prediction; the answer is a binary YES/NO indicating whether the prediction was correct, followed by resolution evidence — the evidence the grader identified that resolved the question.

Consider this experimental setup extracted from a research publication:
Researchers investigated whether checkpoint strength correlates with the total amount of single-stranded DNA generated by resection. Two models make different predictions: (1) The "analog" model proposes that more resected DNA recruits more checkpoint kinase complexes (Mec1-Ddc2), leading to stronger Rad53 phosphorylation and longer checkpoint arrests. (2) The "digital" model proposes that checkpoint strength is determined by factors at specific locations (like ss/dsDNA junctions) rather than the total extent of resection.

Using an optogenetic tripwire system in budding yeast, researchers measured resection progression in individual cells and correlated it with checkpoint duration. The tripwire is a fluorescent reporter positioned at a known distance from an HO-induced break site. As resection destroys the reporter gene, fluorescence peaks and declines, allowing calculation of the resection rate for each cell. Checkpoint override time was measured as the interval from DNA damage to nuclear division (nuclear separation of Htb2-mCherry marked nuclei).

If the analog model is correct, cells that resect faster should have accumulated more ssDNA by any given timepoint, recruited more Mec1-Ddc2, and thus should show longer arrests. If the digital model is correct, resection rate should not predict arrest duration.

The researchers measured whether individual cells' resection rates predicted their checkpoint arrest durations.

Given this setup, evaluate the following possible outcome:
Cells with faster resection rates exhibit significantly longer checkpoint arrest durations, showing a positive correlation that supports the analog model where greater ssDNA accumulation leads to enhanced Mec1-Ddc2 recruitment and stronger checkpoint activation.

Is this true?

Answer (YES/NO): NO